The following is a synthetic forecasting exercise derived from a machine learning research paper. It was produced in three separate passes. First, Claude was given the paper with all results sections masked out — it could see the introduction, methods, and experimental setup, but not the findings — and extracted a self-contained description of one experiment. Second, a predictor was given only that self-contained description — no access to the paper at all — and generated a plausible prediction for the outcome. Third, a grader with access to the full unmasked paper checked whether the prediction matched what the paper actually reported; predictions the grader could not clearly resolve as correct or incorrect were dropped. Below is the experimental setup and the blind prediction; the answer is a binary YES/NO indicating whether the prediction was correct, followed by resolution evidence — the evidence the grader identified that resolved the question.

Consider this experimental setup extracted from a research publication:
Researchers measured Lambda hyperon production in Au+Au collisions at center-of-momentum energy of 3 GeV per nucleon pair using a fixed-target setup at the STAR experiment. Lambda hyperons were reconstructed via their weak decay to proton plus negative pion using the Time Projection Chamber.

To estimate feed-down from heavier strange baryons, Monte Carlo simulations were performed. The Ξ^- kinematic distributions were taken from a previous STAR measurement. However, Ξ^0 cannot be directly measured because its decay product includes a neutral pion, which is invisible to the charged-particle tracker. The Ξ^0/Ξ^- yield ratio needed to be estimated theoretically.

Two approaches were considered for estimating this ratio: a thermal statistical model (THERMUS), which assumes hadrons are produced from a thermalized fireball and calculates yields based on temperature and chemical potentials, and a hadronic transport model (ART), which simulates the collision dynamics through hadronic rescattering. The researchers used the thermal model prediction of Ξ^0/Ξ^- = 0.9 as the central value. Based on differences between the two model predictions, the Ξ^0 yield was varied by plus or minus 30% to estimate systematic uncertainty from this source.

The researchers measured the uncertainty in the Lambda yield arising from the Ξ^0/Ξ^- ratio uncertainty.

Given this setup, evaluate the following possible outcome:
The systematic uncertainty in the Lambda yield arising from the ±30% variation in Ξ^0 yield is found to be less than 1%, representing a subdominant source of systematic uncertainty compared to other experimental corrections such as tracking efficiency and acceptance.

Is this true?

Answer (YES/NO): YES